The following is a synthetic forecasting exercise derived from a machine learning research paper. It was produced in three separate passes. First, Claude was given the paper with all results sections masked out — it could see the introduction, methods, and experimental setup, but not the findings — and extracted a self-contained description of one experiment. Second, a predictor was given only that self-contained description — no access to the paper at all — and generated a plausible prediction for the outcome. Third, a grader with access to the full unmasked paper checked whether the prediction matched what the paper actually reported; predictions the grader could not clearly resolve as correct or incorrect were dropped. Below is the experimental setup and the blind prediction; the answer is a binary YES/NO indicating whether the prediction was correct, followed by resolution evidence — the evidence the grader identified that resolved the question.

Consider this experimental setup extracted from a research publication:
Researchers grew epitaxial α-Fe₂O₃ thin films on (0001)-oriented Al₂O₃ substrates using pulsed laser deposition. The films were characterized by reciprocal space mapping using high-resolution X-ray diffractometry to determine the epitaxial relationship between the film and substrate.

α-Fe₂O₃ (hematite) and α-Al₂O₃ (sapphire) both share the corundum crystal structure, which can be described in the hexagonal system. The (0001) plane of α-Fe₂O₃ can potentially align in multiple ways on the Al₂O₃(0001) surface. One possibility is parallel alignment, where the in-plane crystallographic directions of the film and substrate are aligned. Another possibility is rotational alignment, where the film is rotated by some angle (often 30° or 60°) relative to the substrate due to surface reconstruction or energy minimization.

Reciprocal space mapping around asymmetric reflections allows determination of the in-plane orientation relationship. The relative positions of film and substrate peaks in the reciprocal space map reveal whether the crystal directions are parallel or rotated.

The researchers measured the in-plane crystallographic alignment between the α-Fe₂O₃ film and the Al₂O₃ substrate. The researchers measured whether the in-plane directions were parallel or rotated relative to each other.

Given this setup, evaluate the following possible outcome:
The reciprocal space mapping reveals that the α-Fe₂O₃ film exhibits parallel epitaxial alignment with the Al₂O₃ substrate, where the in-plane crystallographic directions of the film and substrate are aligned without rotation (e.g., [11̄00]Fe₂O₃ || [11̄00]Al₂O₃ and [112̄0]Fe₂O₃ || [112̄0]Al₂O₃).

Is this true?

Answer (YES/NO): YES